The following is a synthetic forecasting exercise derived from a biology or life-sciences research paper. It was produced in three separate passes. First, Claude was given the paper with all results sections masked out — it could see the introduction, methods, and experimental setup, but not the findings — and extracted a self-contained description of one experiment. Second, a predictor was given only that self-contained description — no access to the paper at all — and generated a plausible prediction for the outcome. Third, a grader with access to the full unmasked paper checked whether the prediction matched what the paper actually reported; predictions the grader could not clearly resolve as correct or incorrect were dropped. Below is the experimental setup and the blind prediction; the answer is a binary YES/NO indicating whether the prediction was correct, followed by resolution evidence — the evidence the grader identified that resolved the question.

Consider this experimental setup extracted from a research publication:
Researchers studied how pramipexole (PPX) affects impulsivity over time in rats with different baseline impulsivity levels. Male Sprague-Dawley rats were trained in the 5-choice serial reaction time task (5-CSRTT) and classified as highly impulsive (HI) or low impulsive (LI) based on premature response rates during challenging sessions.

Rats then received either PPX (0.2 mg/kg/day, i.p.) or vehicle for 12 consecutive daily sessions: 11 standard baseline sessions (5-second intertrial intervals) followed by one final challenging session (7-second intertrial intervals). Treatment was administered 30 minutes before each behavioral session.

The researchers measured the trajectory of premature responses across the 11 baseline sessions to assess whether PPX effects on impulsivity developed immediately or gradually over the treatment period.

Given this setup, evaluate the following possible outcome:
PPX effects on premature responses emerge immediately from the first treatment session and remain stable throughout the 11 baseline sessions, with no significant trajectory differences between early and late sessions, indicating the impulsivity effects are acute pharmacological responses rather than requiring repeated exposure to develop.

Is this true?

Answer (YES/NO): NO